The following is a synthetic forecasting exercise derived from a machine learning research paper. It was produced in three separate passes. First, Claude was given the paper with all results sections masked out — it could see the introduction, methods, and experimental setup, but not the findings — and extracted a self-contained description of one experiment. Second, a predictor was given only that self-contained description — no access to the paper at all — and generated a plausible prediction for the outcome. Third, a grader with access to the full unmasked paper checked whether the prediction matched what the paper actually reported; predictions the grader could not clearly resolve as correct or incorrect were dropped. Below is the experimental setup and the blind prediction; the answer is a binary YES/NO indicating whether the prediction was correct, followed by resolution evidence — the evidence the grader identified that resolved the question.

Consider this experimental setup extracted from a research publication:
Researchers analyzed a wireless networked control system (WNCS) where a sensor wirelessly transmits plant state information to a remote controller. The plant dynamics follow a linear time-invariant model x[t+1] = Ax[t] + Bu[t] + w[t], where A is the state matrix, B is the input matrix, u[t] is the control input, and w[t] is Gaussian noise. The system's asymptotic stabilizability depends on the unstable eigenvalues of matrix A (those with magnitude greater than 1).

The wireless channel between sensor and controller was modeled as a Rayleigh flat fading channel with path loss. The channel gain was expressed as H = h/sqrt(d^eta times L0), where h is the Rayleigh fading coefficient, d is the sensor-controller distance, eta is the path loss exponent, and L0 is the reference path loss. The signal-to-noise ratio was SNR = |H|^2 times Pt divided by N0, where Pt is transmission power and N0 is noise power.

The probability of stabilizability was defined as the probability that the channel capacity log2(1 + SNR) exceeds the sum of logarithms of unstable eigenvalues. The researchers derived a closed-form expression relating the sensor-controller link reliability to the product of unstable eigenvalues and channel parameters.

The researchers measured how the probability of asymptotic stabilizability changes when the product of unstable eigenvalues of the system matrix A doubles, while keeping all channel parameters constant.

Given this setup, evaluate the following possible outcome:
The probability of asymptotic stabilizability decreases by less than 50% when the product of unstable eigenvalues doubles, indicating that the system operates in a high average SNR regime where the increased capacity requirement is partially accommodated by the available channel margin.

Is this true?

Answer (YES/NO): YES